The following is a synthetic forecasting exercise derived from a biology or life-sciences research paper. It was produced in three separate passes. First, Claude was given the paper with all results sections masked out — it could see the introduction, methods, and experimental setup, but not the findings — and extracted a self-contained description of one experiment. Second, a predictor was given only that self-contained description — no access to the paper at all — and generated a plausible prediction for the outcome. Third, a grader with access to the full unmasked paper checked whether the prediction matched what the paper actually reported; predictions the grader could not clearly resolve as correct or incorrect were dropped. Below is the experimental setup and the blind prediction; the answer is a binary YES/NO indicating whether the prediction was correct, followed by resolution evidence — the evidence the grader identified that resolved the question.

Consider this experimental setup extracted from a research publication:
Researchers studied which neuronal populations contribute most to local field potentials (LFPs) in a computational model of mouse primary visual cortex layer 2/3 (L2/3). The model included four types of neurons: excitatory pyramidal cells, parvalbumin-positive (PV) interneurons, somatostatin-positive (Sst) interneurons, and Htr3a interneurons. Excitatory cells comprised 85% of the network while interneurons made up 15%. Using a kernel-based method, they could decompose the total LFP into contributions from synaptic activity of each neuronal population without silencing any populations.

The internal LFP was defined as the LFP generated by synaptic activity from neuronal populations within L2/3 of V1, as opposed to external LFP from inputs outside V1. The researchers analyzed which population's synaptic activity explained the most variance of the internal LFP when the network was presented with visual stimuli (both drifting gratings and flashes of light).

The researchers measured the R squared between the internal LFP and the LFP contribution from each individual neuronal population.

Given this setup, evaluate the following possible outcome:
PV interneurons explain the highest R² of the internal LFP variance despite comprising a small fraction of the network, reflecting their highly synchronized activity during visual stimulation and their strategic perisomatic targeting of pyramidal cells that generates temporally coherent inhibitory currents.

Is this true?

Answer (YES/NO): YES